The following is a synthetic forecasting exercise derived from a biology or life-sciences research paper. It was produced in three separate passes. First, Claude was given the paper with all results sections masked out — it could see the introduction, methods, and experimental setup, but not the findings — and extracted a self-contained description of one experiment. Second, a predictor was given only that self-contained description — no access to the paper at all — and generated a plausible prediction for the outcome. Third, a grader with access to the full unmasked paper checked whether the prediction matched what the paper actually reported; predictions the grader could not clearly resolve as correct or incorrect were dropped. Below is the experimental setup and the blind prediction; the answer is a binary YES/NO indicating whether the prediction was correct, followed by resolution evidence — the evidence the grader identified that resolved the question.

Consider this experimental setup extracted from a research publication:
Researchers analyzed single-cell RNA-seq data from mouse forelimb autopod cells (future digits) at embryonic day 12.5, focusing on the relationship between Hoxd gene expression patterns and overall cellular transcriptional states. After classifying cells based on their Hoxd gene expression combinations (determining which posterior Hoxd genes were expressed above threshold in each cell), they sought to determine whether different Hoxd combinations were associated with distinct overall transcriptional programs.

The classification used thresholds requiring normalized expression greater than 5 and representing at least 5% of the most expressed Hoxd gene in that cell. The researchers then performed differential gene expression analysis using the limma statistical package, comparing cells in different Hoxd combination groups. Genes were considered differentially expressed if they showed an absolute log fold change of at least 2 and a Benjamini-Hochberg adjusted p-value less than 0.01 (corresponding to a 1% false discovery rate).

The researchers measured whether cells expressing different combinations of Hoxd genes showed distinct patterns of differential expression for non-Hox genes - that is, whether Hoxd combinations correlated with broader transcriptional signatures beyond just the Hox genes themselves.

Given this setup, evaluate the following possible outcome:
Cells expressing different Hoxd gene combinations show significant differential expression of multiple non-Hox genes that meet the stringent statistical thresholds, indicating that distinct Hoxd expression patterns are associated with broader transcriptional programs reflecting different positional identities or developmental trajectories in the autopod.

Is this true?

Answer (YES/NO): YES